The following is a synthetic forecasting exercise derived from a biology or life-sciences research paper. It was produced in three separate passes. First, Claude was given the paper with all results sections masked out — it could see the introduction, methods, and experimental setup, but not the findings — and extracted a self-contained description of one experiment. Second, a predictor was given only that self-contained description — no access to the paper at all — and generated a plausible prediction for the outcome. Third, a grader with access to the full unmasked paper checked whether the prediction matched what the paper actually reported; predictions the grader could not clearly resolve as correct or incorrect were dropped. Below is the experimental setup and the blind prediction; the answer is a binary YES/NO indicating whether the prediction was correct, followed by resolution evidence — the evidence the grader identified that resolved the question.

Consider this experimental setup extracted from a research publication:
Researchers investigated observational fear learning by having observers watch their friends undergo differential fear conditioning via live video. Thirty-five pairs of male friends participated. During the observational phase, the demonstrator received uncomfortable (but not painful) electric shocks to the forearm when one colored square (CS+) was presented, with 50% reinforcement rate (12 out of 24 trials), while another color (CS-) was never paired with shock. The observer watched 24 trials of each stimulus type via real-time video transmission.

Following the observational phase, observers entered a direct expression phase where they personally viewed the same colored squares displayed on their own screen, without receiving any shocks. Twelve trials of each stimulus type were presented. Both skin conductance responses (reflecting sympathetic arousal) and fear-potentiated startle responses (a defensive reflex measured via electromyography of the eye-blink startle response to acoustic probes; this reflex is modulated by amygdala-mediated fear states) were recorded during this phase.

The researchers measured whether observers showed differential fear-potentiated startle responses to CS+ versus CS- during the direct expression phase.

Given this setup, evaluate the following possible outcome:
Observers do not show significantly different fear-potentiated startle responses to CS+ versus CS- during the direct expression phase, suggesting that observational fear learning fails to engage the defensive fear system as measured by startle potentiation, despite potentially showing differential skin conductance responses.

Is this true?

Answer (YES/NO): NO